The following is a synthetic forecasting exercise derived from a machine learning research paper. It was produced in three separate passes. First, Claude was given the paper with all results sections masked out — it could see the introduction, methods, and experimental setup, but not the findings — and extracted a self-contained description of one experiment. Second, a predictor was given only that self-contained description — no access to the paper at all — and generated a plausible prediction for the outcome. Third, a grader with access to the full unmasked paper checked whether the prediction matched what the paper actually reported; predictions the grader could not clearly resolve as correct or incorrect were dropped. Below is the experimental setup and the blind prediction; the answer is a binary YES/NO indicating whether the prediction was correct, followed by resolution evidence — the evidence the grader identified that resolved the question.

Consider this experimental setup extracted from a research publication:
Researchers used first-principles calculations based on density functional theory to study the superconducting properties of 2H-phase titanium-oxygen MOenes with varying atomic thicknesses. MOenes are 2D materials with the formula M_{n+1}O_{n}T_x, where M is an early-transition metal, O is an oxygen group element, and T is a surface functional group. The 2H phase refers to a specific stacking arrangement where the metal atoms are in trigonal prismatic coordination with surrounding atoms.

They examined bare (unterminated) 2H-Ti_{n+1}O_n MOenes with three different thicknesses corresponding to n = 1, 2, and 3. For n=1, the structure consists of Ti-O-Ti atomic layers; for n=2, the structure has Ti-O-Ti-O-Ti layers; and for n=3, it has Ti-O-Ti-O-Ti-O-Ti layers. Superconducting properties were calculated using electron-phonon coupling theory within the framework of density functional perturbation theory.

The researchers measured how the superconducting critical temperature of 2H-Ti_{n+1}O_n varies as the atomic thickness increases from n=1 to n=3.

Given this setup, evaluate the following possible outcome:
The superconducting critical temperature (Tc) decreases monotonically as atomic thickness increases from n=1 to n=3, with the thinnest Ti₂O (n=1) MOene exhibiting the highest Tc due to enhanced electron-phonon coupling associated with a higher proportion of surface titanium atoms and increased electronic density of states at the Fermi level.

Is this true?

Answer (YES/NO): YES